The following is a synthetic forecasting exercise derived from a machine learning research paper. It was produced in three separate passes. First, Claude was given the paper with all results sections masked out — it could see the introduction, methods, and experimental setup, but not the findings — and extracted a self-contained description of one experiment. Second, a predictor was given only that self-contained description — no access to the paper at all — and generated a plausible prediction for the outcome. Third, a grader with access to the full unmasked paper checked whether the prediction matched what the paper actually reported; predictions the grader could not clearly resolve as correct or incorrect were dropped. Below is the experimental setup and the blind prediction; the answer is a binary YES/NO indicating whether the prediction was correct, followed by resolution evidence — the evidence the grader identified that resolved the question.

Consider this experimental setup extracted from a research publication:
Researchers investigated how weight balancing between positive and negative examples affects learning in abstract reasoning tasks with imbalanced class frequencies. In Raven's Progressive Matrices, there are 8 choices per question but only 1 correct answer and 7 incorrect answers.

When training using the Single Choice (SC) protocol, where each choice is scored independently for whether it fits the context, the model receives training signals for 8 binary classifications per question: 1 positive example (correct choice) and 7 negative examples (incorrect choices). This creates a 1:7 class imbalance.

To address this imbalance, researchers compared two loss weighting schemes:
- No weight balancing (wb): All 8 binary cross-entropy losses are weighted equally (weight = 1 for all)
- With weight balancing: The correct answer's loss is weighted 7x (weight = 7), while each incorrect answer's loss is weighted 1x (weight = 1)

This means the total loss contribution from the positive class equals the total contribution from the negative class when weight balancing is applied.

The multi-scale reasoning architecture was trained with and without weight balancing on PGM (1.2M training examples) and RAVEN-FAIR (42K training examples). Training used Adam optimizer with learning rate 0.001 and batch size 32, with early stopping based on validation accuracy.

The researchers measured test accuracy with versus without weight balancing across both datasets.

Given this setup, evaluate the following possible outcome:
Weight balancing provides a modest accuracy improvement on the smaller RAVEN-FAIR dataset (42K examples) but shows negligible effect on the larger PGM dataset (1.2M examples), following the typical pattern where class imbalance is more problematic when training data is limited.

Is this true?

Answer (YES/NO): NO